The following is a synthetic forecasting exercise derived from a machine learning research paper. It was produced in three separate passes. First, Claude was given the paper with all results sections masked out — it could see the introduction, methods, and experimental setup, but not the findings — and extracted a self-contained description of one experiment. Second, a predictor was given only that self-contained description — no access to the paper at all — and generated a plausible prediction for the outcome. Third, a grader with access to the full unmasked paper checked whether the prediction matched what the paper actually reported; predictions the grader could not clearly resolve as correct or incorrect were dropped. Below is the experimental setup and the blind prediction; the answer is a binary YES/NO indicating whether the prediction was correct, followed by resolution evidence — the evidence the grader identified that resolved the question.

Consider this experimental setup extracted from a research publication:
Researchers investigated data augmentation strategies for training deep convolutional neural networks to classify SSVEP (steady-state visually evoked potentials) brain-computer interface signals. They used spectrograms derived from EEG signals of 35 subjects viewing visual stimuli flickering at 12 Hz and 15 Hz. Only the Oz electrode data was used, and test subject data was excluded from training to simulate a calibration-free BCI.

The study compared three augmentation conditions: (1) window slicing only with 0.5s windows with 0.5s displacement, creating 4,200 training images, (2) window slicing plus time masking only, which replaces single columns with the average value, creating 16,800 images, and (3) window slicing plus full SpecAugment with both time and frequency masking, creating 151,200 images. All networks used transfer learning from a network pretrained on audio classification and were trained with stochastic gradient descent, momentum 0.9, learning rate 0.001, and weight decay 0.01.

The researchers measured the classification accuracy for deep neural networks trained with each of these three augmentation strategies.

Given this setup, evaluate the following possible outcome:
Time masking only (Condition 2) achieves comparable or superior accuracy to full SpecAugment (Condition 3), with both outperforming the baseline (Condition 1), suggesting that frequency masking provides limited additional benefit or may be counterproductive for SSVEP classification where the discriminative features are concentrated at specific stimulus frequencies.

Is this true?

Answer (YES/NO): YES